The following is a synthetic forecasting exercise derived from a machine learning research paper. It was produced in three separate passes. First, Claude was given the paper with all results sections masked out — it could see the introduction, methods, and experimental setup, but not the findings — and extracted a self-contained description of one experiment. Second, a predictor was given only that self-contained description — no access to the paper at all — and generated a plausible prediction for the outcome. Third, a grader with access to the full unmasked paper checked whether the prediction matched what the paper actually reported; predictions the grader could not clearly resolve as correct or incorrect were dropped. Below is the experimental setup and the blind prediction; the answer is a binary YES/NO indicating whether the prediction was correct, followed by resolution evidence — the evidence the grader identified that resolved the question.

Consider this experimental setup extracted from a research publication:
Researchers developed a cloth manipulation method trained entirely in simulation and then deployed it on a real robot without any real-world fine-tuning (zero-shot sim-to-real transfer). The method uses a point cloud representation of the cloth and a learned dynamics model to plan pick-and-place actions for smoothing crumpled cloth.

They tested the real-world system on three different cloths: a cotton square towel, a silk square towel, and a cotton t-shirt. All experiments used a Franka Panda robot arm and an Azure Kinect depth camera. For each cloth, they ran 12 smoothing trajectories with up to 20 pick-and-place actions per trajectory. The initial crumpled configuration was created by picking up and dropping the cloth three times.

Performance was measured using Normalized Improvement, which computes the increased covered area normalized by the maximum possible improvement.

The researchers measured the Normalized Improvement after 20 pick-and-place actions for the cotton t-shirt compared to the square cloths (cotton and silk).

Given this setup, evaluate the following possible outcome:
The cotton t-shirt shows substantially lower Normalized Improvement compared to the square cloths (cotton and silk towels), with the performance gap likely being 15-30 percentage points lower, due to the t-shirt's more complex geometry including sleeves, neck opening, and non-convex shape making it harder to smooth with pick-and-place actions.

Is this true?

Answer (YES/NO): NO